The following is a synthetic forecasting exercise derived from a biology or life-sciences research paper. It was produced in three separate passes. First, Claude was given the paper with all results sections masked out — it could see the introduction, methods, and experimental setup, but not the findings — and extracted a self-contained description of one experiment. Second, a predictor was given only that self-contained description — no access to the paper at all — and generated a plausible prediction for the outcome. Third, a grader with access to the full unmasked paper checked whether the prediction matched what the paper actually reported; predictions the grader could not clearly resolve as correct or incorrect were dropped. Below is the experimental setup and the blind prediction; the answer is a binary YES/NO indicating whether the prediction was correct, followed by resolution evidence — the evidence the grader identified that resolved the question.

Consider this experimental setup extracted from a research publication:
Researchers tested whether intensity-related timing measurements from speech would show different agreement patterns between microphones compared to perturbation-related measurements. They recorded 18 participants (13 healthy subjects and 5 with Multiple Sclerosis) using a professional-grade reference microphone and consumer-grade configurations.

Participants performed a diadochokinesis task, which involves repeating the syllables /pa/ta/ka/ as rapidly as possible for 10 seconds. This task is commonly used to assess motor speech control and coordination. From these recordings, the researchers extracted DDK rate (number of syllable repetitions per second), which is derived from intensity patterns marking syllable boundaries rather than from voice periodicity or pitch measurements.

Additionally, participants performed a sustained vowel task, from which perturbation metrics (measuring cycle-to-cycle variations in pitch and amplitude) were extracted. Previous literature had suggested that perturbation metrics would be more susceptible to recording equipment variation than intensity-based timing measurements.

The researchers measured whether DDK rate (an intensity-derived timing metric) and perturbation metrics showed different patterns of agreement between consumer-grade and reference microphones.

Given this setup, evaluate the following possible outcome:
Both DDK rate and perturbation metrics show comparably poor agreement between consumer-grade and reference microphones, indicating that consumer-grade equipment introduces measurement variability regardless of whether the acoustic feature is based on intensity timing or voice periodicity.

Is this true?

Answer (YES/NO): NO